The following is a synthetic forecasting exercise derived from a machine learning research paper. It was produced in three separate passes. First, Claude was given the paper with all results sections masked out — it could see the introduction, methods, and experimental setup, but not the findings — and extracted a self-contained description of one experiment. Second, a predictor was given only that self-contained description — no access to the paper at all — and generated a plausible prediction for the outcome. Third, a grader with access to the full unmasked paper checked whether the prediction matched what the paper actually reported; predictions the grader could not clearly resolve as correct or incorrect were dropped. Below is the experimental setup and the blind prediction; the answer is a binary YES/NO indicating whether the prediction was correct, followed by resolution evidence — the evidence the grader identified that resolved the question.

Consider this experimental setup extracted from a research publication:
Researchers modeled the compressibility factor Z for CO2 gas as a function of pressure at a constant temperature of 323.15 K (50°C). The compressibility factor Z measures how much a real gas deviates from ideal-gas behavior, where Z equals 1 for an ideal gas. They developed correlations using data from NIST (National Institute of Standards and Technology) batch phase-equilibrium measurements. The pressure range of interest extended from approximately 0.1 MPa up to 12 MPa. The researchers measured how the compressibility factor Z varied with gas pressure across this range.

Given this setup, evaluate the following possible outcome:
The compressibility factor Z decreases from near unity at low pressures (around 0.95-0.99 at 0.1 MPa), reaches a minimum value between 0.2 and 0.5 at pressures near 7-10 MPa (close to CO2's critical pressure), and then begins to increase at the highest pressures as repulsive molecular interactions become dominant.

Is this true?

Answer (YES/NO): NO